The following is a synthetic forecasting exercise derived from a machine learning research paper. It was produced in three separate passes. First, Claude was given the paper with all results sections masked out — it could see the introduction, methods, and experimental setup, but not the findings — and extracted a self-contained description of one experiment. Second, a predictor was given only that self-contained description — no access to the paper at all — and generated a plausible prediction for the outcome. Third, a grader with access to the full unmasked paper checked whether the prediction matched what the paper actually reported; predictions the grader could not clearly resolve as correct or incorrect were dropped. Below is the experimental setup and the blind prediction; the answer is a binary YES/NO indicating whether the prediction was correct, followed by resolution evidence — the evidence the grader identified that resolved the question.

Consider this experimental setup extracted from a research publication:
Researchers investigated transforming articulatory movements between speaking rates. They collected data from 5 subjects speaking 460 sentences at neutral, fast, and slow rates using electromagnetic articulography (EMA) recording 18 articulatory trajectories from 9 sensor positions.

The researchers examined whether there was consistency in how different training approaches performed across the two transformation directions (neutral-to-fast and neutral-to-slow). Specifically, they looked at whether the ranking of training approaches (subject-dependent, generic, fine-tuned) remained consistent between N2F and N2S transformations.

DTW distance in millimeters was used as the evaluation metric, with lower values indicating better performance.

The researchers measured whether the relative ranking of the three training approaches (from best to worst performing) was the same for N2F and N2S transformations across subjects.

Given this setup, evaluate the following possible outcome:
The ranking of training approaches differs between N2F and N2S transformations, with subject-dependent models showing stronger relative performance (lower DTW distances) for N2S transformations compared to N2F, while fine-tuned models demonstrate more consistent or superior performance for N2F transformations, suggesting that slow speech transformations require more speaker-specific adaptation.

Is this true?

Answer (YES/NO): NO